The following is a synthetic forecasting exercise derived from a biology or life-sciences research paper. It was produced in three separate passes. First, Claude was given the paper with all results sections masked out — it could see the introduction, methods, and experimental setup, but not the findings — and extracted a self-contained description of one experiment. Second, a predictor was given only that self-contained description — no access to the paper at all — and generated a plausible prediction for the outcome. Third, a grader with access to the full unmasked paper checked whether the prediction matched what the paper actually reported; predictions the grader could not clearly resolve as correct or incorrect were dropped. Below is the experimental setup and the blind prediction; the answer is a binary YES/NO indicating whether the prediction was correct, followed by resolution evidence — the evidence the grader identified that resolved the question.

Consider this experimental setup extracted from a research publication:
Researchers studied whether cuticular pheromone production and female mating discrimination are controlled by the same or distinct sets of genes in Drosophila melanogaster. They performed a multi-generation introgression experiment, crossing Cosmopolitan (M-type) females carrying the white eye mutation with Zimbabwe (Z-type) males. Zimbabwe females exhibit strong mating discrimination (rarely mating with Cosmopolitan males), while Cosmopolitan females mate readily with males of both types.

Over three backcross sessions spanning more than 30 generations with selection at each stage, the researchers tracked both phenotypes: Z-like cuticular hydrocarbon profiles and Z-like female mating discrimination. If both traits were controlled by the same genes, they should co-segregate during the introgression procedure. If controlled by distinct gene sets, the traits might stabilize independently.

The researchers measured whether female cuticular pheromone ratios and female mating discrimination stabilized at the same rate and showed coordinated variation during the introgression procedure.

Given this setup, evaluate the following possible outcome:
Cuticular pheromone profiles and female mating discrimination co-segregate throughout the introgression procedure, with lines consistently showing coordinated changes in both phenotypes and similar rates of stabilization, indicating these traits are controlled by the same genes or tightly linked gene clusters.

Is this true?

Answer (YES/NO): NO